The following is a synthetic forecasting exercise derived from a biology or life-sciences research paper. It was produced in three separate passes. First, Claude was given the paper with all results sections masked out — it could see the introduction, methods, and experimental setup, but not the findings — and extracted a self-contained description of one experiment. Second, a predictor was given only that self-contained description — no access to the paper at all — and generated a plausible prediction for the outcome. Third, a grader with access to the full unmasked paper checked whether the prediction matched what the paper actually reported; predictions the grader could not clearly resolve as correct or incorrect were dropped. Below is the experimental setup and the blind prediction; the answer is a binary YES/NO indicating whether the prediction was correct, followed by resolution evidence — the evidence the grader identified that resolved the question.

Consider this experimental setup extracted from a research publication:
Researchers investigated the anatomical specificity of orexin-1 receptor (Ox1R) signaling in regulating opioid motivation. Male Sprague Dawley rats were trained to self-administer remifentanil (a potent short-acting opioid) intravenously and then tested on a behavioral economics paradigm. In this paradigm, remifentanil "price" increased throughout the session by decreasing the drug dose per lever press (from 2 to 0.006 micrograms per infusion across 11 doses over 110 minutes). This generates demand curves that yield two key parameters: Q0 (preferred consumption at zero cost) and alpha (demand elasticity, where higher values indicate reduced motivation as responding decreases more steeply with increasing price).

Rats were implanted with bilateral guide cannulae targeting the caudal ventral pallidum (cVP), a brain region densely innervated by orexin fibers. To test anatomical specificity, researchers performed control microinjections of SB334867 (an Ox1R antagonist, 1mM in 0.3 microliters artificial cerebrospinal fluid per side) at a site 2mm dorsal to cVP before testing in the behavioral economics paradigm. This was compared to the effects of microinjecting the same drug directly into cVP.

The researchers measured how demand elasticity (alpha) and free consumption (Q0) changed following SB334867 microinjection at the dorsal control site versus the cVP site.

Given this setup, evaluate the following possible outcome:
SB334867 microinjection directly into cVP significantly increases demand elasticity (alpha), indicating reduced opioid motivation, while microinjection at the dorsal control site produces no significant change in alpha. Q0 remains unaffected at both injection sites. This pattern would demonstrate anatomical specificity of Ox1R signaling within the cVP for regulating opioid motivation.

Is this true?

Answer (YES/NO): YES